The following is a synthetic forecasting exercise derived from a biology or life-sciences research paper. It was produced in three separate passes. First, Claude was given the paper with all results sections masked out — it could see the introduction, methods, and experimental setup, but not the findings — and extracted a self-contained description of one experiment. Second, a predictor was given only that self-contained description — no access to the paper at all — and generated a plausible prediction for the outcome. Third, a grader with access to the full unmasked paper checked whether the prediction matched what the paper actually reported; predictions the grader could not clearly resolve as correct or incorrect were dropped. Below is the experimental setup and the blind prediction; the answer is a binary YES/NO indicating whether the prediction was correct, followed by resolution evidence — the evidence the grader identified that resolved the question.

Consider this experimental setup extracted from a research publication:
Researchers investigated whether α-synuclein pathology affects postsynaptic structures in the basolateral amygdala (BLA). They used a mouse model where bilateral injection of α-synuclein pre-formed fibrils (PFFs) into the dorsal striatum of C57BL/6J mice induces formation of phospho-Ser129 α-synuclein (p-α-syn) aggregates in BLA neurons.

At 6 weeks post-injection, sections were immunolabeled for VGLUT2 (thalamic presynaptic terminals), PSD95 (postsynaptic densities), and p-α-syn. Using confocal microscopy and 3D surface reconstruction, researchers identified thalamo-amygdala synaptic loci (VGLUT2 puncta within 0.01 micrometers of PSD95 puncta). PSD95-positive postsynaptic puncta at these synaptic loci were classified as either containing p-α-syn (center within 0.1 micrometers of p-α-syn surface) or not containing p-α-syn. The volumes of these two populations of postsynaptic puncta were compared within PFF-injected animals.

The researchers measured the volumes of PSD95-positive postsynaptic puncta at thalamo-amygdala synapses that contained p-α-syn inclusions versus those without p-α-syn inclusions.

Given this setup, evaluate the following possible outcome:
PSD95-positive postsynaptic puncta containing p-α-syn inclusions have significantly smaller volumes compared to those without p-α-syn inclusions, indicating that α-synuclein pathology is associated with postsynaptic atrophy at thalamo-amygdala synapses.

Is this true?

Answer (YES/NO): NO